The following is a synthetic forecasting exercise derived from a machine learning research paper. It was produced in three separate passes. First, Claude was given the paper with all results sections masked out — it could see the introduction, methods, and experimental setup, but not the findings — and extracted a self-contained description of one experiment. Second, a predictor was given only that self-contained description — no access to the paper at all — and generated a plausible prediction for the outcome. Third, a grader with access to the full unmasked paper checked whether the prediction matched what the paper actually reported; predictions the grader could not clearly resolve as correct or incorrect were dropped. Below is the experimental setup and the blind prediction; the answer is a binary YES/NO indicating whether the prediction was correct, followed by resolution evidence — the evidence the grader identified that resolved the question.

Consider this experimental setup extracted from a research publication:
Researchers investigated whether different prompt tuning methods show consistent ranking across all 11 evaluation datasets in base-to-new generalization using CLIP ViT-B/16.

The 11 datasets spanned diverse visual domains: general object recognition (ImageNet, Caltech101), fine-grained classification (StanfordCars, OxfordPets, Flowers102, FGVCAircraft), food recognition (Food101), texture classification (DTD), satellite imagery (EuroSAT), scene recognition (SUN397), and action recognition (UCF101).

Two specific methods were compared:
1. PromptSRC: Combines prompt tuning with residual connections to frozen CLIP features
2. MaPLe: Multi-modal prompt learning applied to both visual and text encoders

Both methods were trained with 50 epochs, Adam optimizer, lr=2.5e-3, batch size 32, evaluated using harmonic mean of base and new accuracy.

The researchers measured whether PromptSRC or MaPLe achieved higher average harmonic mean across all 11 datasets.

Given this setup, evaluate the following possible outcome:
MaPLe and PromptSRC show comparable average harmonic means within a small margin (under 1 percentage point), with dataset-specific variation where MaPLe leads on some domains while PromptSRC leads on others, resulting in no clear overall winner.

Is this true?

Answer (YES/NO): NO